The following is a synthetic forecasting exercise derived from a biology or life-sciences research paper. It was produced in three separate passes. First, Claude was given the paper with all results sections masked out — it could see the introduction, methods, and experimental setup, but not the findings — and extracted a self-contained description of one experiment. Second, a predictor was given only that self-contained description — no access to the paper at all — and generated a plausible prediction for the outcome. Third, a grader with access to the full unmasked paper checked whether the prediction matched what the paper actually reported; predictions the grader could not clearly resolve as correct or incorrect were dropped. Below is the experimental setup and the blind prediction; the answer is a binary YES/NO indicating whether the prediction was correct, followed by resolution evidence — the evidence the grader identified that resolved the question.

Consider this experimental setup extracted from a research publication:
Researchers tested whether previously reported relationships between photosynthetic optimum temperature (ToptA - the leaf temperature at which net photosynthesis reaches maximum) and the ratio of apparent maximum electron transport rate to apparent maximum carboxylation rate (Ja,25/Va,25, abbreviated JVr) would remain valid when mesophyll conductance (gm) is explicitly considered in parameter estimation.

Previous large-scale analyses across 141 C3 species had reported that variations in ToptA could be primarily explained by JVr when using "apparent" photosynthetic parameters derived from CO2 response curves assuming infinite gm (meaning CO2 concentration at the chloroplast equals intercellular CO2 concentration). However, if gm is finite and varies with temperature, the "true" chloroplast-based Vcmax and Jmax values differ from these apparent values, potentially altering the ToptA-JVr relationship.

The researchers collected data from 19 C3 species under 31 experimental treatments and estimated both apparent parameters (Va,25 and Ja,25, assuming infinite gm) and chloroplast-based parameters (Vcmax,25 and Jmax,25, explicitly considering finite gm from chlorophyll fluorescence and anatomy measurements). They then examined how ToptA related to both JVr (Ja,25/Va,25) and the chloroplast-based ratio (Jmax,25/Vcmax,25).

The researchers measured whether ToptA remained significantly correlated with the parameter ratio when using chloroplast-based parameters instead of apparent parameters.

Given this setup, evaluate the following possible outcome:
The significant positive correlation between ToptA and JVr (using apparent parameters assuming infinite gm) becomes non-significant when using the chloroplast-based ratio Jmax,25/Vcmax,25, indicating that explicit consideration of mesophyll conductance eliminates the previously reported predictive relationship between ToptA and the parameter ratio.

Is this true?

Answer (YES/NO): NO